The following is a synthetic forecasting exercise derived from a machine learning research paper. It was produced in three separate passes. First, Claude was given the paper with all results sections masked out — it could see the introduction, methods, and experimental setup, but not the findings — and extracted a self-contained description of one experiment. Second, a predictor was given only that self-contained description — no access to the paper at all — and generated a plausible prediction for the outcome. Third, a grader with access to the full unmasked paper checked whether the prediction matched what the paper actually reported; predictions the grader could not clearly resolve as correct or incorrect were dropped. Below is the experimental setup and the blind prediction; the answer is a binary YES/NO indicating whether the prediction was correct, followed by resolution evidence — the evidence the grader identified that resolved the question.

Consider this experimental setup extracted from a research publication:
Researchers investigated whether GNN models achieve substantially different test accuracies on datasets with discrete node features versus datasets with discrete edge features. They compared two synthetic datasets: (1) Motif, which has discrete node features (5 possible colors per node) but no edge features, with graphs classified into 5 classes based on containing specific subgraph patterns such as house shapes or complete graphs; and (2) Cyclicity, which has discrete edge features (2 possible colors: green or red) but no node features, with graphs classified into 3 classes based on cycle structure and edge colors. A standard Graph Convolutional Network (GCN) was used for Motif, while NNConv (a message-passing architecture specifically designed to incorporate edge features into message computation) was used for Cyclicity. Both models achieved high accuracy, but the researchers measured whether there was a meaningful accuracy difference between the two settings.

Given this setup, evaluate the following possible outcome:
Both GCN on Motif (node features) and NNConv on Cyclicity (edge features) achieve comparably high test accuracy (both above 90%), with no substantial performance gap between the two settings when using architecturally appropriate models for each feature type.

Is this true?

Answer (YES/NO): YES